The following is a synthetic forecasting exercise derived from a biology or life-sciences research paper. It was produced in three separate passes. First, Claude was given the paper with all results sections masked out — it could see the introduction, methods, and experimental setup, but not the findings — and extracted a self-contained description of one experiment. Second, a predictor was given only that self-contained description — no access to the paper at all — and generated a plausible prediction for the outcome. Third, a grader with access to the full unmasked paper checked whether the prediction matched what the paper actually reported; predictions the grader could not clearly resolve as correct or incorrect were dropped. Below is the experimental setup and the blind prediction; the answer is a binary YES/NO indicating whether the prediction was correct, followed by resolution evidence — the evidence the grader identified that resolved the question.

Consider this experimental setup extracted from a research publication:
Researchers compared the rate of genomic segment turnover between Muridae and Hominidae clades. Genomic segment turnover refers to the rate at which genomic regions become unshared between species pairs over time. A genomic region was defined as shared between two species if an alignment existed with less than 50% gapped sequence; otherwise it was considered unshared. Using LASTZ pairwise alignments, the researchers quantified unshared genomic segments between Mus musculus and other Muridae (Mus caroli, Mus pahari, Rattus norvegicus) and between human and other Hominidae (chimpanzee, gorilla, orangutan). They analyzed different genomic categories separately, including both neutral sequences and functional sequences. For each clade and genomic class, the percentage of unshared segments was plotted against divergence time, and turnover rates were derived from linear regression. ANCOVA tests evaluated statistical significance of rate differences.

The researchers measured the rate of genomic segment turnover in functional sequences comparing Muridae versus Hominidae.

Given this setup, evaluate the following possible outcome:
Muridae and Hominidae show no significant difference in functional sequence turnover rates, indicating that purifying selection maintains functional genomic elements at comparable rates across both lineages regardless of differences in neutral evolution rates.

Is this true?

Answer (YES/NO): NO